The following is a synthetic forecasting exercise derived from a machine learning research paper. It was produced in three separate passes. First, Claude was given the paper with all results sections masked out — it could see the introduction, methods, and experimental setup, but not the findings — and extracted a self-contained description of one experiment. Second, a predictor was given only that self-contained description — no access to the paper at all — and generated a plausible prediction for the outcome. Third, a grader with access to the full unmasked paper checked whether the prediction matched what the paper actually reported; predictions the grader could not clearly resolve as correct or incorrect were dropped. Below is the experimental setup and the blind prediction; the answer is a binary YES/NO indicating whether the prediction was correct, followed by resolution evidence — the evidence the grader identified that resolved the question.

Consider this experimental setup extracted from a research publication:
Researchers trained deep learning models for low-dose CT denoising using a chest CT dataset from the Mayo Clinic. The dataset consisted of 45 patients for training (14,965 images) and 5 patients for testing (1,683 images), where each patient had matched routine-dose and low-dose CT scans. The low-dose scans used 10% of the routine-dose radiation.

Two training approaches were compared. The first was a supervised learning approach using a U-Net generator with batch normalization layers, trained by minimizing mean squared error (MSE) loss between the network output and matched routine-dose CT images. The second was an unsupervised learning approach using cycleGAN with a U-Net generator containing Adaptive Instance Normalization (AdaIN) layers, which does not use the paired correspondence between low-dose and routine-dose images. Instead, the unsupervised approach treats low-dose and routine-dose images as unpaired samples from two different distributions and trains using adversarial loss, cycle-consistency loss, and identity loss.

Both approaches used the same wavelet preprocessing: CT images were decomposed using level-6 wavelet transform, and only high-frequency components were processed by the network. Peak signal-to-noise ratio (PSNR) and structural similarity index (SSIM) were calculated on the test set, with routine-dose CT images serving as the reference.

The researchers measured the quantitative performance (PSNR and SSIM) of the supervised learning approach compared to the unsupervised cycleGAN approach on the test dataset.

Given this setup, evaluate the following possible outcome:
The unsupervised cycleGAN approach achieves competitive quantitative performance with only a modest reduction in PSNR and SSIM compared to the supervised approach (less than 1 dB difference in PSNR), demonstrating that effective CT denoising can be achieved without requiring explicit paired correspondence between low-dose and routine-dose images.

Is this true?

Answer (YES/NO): NO